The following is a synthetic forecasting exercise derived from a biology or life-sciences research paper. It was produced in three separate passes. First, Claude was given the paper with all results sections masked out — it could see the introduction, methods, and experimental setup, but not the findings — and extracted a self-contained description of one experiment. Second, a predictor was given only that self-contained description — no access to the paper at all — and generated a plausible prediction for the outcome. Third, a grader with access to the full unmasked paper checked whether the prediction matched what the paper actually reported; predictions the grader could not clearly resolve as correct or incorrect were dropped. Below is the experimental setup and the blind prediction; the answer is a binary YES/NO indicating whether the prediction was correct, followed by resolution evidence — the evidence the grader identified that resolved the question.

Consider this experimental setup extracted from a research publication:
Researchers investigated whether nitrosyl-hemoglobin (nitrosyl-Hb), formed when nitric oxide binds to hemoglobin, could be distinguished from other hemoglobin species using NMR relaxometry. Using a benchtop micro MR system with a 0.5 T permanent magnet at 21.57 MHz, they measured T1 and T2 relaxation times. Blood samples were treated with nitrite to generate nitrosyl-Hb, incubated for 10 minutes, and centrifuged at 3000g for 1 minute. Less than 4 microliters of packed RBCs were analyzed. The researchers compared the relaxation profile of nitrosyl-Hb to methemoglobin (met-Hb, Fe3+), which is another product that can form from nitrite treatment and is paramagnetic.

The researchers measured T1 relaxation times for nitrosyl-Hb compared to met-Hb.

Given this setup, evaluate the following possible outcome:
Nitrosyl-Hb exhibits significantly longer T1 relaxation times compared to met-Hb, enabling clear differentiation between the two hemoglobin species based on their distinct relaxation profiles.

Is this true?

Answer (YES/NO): NO